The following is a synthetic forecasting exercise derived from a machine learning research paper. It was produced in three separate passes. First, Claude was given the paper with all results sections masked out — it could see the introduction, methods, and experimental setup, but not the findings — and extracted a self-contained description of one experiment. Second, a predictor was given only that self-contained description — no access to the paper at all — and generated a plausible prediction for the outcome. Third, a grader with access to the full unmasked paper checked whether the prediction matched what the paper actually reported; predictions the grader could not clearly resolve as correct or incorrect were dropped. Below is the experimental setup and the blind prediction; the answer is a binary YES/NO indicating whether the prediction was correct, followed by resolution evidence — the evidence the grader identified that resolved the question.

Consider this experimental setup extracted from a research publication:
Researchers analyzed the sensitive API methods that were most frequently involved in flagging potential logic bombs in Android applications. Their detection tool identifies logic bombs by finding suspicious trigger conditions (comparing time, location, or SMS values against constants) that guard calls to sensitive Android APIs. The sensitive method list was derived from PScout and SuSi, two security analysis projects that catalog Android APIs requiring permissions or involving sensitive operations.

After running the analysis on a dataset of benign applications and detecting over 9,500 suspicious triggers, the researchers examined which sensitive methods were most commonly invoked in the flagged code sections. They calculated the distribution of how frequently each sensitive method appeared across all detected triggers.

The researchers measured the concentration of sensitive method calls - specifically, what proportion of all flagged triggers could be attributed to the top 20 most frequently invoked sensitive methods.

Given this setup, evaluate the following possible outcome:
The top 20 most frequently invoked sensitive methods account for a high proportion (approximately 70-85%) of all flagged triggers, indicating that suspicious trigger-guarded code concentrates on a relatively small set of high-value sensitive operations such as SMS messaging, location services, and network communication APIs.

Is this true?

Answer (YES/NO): NO